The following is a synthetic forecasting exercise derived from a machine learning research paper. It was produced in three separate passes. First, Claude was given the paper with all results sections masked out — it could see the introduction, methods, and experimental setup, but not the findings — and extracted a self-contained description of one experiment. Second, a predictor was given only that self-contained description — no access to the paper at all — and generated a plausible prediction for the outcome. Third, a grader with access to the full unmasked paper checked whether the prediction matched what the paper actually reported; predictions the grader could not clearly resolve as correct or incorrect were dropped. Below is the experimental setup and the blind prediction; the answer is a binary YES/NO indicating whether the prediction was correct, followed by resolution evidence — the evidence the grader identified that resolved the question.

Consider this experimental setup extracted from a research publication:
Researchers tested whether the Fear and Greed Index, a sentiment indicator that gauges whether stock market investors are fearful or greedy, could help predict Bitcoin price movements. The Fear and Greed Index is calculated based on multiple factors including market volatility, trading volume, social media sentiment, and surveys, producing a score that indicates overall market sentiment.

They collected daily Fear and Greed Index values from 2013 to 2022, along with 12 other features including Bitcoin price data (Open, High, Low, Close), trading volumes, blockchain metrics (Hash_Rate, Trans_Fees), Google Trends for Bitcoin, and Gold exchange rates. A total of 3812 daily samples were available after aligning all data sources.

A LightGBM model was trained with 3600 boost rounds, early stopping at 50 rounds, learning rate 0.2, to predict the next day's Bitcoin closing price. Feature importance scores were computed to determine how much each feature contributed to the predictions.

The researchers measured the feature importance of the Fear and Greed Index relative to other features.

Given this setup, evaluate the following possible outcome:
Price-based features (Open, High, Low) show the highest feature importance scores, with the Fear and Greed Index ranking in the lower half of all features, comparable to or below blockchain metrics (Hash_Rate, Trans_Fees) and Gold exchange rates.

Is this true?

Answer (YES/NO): YES